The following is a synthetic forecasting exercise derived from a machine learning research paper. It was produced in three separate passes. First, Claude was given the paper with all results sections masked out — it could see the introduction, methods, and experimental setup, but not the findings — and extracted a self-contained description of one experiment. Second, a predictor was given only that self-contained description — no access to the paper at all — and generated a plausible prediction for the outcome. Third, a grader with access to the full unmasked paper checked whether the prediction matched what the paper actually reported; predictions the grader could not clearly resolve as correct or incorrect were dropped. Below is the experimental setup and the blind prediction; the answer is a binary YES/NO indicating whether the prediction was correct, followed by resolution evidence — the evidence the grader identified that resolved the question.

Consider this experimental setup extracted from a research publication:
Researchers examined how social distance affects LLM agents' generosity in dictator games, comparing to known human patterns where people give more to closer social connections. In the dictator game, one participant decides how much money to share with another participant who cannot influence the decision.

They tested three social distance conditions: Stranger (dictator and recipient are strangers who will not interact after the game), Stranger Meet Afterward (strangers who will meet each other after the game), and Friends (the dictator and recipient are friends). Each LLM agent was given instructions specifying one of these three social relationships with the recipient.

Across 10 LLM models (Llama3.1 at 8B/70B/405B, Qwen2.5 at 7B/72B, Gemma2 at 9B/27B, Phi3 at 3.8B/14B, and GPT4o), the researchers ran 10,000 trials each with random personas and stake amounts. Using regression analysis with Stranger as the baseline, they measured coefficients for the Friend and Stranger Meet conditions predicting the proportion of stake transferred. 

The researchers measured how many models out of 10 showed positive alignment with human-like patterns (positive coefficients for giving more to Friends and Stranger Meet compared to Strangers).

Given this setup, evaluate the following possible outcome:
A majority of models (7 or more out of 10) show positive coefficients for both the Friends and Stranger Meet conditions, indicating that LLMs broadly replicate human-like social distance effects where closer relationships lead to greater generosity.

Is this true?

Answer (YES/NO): NO